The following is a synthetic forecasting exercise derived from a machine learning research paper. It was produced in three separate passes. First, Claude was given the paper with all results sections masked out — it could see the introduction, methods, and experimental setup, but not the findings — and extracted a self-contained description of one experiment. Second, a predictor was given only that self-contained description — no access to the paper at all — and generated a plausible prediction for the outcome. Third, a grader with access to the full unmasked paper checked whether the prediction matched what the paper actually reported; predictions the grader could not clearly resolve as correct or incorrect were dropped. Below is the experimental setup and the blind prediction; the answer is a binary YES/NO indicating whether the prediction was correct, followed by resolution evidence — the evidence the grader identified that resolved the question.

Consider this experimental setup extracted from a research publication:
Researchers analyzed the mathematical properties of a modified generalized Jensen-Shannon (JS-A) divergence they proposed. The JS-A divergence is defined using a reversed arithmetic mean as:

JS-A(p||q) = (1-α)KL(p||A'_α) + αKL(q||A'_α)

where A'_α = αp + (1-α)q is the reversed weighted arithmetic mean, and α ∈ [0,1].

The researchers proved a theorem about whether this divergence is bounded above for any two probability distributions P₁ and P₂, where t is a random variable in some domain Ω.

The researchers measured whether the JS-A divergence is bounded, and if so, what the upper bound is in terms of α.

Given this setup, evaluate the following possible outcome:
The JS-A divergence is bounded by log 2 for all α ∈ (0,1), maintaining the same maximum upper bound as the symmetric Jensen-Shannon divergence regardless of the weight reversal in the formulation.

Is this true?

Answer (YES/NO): NO